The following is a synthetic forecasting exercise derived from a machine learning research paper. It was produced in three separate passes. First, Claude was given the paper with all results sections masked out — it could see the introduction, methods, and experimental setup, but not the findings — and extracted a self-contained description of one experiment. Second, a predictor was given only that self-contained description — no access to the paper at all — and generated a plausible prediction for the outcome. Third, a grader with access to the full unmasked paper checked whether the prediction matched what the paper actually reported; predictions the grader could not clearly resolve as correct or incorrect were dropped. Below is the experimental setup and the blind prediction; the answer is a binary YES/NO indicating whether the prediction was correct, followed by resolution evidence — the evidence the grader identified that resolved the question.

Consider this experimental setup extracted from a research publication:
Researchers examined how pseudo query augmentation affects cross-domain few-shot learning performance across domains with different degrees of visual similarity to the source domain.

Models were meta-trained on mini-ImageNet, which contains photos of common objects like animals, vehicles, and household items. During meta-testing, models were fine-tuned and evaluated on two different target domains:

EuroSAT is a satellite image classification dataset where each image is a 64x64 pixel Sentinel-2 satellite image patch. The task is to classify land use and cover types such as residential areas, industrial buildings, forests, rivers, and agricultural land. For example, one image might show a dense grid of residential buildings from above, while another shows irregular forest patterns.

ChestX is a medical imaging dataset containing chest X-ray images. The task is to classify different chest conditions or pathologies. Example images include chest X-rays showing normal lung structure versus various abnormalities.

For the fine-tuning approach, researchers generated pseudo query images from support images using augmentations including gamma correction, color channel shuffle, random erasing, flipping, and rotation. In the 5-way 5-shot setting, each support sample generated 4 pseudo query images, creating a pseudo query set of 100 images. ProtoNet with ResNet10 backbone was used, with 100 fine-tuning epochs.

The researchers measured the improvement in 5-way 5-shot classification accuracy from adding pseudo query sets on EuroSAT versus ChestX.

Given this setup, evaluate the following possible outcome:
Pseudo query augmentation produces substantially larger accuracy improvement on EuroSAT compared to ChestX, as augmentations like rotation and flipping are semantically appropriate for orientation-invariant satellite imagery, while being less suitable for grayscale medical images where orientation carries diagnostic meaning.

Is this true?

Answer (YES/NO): YES